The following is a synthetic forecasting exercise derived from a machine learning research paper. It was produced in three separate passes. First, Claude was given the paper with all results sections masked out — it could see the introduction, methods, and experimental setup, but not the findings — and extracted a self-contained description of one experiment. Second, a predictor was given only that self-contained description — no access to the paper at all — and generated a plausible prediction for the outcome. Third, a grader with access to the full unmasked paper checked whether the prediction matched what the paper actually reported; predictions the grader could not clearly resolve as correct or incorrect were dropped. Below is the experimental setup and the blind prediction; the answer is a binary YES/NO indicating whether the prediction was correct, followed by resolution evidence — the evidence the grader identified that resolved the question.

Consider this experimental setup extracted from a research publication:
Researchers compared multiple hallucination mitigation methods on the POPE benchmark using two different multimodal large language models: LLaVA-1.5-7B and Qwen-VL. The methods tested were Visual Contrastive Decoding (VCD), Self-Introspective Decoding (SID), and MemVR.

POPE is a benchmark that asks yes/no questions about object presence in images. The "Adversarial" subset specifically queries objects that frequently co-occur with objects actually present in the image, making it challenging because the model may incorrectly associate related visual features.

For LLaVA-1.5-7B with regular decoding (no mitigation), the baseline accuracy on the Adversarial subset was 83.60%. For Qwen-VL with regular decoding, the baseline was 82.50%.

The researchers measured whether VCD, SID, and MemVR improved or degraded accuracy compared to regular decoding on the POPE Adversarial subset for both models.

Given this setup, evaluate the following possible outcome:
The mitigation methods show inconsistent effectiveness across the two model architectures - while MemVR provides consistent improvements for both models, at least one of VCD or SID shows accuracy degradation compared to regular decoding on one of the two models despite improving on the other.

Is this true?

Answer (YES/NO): NO